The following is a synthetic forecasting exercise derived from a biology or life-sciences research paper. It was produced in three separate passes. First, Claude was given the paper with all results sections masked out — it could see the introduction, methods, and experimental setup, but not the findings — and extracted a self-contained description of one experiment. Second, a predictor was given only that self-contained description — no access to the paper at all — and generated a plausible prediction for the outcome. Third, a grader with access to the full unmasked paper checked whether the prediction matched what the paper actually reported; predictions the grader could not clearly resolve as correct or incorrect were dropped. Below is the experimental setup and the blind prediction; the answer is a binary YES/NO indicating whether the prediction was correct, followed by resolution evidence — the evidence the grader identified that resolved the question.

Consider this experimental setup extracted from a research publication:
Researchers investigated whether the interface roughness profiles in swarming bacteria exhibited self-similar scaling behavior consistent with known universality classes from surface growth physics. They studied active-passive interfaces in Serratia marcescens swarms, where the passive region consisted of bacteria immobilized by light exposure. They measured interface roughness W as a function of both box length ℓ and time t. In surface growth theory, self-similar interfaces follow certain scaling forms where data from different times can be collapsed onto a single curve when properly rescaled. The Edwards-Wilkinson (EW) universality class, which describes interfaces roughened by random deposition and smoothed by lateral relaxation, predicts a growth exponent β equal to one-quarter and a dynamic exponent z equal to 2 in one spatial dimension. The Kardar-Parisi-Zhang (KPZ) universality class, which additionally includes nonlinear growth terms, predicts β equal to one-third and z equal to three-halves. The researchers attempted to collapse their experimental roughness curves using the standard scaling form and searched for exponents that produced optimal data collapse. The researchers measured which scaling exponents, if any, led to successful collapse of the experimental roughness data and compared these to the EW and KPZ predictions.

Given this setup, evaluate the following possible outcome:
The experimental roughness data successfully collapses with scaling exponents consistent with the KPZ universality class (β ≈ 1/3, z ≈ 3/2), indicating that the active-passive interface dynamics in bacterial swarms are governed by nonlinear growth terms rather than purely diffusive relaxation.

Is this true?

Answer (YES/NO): NO